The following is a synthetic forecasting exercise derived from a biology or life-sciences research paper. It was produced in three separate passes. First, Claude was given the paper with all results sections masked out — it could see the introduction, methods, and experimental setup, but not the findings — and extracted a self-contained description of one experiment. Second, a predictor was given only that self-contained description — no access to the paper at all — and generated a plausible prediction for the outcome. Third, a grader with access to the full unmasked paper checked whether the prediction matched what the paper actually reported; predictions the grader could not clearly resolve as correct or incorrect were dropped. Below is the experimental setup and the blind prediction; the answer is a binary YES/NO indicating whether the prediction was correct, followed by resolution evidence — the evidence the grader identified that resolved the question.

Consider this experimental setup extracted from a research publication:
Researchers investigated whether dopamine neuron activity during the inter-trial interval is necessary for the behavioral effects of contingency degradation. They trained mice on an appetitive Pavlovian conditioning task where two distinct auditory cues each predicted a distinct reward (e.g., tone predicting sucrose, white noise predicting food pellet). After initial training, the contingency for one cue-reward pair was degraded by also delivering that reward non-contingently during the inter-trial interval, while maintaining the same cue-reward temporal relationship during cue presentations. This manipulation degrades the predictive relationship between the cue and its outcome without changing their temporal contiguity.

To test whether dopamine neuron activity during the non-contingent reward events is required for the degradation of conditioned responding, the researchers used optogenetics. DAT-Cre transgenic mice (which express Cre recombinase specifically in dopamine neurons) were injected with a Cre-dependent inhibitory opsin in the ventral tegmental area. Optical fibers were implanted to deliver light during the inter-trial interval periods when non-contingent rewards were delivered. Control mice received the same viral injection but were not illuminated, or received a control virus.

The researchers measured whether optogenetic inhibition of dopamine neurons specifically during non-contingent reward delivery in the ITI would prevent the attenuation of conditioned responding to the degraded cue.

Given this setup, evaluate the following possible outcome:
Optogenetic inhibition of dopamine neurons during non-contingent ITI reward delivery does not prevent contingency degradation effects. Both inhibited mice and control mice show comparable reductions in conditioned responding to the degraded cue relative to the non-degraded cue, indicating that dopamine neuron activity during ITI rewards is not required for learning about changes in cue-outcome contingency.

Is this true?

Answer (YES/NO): YES